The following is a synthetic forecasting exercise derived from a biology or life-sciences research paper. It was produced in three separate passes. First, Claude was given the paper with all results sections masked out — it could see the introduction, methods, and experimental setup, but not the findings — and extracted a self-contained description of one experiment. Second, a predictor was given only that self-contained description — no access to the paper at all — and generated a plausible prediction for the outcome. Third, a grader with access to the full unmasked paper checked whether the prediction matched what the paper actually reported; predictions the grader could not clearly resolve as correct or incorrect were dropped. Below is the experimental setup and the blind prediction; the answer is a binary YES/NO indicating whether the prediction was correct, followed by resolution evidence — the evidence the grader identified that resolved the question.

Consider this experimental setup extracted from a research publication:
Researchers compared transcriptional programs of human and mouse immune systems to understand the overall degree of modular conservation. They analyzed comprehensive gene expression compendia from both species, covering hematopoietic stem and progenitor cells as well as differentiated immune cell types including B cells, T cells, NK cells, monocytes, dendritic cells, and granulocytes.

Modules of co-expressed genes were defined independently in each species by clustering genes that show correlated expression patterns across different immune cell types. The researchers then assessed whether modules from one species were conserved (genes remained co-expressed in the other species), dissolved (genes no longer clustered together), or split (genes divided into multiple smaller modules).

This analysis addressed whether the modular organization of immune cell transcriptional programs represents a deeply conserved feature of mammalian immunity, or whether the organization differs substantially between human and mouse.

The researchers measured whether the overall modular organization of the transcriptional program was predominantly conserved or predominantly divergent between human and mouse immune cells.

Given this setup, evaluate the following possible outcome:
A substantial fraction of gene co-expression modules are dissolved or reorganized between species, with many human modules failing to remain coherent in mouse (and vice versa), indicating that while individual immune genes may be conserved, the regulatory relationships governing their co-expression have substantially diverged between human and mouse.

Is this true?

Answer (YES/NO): NO